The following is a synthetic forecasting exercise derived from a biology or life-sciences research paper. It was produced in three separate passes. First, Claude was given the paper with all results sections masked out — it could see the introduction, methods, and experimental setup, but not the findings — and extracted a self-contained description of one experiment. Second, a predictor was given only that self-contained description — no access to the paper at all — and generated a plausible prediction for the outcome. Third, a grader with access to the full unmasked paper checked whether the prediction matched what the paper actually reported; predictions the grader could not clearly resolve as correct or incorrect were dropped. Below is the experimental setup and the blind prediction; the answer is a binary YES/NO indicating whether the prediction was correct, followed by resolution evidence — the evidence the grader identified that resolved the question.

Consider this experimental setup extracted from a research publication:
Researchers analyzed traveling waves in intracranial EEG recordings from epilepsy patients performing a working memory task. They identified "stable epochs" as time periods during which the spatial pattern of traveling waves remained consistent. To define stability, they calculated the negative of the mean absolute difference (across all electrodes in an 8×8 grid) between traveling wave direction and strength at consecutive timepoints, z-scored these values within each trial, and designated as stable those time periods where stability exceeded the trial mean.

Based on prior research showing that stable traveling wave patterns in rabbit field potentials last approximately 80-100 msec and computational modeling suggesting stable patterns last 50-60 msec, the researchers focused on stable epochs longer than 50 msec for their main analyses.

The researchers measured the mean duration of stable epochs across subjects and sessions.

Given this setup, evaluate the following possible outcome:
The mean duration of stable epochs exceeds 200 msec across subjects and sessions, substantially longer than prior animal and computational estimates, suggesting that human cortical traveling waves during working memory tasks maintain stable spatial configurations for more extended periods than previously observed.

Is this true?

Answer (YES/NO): NO